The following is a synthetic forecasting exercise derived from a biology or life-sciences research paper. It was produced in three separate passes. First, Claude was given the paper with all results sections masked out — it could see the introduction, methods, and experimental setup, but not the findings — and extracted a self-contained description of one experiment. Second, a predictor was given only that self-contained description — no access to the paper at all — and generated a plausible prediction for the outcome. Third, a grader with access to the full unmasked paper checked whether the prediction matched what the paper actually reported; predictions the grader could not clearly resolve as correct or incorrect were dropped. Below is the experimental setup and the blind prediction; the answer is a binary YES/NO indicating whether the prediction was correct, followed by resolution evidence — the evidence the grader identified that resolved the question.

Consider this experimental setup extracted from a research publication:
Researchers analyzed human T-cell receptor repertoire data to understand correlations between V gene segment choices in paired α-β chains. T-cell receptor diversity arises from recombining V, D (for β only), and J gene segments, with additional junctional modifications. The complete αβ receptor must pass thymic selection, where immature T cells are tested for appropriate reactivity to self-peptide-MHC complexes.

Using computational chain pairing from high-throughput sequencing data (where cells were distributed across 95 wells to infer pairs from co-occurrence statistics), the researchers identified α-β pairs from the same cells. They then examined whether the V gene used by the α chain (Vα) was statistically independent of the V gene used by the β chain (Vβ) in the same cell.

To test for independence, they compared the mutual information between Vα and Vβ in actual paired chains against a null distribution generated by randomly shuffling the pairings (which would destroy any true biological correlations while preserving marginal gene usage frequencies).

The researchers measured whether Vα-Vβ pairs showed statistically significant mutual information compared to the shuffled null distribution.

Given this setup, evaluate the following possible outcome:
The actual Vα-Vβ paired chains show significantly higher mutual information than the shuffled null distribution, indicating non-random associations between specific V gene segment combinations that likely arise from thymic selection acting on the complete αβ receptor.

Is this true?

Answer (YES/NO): YES